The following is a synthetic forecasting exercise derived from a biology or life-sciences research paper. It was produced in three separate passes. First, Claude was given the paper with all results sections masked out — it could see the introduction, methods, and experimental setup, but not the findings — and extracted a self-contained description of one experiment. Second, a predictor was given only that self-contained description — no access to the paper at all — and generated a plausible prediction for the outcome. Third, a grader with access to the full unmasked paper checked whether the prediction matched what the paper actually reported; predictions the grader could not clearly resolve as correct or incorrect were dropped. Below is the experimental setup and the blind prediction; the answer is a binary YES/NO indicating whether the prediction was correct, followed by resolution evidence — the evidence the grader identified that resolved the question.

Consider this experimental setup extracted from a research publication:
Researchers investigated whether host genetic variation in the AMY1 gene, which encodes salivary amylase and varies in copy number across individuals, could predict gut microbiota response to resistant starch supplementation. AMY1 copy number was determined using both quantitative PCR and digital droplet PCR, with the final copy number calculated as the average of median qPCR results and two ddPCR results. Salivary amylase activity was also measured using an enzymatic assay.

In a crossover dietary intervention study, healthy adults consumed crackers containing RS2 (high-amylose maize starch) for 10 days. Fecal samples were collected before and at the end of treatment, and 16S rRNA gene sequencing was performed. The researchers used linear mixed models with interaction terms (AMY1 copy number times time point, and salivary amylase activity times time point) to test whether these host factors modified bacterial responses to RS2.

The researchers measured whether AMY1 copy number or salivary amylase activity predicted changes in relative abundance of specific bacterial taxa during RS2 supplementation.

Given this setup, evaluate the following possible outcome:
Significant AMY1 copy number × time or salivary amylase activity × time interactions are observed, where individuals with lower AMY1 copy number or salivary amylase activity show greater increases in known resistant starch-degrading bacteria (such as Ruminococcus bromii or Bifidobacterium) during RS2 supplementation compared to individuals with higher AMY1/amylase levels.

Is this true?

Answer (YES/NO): NO